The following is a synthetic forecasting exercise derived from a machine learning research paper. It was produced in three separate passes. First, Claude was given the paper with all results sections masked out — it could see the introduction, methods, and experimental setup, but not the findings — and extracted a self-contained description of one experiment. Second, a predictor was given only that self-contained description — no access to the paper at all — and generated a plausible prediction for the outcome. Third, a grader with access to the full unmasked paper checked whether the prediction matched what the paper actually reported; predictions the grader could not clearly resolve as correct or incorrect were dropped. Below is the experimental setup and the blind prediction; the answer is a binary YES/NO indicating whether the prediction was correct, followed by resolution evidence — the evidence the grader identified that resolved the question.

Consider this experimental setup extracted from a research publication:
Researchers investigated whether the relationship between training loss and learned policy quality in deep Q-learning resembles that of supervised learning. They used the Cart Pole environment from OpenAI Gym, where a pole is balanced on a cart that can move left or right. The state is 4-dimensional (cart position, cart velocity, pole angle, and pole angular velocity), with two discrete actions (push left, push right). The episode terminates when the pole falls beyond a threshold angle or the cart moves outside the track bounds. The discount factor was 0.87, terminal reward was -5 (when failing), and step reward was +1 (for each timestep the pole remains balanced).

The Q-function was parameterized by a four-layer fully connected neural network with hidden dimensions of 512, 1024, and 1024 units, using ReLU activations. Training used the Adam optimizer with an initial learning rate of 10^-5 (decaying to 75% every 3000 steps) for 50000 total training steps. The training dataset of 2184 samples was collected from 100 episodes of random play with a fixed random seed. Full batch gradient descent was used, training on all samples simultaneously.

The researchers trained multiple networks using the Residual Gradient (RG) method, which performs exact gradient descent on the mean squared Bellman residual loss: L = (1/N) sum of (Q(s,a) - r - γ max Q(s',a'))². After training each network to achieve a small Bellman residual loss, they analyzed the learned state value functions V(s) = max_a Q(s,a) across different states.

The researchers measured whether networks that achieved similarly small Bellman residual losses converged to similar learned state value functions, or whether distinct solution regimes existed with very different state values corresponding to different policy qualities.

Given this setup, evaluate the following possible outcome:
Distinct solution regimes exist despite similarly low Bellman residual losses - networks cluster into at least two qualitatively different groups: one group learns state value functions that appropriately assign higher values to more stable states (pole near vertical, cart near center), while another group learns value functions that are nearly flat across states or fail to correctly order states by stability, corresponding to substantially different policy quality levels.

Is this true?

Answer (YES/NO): YES